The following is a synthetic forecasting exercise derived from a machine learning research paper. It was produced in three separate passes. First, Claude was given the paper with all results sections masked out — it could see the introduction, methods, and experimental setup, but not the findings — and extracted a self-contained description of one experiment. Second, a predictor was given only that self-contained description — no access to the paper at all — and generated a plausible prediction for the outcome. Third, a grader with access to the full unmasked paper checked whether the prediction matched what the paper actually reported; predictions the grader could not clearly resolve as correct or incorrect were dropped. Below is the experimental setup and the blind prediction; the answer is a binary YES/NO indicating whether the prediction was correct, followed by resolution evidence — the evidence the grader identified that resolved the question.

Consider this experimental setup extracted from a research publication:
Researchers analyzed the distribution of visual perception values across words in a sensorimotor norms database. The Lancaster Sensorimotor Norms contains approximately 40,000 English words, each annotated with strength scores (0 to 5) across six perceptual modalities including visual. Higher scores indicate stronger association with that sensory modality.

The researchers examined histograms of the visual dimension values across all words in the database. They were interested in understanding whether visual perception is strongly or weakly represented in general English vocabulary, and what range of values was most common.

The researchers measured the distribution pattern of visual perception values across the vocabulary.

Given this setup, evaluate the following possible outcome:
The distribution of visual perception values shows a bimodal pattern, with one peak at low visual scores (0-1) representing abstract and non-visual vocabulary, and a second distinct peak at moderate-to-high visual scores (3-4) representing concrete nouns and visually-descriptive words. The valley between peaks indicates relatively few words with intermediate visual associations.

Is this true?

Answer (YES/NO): NO